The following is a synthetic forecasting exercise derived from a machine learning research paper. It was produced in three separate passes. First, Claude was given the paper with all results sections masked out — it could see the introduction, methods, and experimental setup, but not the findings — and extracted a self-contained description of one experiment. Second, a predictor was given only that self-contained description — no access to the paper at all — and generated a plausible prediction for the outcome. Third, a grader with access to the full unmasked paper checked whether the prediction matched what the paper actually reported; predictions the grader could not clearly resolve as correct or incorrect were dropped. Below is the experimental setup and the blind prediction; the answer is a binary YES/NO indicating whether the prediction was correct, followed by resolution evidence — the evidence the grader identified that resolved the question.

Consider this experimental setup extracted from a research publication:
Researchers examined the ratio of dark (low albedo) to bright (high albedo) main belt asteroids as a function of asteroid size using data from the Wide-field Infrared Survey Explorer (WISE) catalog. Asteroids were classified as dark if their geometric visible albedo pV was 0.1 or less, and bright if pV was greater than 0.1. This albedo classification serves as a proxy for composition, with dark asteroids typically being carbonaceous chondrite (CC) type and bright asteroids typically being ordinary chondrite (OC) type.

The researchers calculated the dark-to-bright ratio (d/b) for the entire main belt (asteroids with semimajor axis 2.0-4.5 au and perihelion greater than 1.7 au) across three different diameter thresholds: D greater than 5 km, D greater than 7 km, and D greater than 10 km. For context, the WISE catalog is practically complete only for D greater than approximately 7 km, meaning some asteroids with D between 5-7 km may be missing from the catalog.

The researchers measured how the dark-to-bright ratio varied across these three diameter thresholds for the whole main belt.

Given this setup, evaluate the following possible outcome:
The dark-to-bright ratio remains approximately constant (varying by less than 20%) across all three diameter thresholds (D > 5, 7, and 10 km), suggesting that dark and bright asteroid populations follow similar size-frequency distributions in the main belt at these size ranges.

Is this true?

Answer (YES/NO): YES